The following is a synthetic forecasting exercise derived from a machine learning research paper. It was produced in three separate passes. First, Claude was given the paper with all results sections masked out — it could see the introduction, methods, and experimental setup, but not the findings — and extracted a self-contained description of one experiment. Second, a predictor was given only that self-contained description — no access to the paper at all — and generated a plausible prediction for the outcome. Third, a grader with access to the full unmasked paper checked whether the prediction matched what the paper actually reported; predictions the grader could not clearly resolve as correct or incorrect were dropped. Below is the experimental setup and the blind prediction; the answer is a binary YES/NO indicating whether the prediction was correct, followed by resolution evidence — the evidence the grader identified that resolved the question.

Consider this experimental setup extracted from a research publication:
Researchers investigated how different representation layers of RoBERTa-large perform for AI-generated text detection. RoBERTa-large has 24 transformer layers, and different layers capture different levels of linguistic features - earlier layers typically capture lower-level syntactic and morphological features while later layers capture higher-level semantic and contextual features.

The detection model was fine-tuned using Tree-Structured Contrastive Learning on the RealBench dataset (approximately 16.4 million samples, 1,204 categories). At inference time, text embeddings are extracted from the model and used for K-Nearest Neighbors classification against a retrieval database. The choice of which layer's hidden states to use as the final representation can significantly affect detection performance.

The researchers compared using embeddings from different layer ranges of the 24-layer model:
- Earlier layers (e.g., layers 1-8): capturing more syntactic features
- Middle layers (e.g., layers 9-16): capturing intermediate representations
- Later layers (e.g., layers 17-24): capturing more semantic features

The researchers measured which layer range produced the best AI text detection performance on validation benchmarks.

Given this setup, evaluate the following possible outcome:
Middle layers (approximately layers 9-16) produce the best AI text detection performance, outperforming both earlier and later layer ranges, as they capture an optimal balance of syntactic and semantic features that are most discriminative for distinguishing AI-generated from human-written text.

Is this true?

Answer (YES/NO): NO